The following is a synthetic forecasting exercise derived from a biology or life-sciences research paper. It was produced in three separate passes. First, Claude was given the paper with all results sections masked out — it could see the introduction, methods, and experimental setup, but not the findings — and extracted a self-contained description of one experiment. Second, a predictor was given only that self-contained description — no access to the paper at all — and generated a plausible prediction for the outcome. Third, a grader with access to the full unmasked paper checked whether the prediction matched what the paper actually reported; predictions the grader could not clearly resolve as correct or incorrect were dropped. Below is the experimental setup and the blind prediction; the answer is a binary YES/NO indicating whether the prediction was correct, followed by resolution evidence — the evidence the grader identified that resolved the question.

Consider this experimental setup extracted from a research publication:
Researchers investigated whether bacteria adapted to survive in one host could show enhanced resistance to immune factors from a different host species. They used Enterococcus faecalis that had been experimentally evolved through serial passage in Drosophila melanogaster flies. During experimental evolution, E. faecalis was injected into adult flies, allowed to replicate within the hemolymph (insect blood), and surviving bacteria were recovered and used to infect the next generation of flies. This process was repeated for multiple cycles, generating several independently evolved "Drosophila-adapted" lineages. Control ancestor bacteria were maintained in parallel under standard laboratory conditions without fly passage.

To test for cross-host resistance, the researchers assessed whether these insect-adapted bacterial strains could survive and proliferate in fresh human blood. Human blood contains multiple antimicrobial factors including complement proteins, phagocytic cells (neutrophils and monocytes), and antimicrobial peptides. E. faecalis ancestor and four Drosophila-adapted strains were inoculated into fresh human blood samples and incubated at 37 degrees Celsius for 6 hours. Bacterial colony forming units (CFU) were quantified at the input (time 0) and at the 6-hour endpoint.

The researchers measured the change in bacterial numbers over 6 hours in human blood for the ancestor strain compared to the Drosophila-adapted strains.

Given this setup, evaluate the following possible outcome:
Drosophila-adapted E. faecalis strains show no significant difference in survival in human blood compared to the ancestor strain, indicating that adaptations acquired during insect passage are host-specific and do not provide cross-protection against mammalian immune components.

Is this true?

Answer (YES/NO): NO